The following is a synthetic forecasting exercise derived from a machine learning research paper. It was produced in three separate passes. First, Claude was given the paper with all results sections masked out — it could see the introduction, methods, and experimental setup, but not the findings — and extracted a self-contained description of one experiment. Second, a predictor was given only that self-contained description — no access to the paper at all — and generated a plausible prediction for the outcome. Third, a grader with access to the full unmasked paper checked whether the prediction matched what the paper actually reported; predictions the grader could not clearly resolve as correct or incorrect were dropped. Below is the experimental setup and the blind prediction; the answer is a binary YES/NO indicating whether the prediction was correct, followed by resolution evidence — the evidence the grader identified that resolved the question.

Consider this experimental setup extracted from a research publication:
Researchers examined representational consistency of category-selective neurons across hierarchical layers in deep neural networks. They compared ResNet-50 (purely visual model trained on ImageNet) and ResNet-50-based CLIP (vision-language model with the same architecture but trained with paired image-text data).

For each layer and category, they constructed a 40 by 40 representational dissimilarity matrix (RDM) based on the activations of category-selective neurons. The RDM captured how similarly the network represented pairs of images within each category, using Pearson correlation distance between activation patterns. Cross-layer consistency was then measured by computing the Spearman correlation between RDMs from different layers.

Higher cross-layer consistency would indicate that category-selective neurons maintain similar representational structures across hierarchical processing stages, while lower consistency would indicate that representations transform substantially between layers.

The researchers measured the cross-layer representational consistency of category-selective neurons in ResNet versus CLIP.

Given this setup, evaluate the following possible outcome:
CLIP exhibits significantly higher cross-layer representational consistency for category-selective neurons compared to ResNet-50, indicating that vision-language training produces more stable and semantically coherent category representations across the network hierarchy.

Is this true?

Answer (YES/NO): YES